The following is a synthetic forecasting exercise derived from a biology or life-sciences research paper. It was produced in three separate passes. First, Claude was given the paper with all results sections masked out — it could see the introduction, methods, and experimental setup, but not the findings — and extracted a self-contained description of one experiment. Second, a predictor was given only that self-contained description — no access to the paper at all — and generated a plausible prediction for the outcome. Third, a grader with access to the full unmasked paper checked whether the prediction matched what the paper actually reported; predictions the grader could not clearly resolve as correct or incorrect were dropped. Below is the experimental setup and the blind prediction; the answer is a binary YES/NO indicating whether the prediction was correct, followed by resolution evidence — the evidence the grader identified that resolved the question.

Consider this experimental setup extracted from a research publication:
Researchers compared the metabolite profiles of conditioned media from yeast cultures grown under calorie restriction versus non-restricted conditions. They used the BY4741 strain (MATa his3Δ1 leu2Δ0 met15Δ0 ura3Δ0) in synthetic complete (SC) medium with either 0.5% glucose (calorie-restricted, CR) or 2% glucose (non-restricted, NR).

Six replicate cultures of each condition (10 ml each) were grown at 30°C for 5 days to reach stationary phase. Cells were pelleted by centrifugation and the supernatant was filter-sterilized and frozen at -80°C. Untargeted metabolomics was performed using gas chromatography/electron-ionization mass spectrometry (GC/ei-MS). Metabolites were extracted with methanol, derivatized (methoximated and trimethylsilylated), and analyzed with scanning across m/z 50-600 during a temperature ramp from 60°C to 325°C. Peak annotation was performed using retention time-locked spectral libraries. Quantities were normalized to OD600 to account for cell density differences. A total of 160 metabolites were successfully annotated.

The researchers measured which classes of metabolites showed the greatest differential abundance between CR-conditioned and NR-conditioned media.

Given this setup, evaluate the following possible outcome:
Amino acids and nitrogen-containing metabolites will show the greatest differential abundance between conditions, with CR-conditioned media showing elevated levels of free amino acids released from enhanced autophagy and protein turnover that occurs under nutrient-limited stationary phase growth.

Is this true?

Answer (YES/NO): NO